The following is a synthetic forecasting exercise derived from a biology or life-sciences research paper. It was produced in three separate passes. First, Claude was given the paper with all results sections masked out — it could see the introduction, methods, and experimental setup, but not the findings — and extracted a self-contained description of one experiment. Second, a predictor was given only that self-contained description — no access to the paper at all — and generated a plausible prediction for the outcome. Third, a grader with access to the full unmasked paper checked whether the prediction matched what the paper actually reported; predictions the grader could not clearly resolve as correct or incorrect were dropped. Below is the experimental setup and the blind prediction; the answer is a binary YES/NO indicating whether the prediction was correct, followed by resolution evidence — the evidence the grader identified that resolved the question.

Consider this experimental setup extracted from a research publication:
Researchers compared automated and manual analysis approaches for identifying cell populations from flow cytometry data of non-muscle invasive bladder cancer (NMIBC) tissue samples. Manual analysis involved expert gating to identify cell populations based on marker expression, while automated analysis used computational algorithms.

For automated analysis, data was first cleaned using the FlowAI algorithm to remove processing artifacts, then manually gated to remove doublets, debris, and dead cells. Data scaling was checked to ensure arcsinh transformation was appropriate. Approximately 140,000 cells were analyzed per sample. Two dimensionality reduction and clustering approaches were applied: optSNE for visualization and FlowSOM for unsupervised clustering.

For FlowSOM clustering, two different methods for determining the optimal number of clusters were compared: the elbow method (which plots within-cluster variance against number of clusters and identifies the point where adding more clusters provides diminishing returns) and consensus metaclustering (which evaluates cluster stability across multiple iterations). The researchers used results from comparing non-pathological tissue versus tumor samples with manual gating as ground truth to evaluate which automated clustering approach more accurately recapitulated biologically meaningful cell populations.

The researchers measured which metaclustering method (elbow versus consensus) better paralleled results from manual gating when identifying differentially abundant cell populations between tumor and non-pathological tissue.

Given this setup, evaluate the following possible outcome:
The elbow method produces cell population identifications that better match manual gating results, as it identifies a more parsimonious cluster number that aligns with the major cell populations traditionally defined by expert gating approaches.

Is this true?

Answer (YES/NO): NO